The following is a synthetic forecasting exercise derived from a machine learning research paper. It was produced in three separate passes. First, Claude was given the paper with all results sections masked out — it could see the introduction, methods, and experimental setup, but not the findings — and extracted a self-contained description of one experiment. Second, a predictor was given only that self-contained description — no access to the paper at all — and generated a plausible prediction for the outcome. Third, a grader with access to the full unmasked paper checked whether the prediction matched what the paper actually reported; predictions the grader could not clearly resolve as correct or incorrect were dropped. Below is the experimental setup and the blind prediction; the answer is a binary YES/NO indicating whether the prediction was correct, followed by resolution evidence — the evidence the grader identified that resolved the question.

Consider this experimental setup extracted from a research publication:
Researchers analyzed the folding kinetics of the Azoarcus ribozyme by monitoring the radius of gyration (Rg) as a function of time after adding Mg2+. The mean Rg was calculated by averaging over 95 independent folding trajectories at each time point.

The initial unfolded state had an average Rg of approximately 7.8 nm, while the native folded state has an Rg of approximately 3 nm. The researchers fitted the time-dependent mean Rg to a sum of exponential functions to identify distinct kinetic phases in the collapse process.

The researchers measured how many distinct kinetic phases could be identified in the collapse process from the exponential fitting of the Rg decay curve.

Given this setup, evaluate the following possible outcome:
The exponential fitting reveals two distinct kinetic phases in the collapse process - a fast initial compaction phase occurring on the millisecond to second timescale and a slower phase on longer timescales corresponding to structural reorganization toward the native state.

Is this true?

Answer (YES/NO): NO